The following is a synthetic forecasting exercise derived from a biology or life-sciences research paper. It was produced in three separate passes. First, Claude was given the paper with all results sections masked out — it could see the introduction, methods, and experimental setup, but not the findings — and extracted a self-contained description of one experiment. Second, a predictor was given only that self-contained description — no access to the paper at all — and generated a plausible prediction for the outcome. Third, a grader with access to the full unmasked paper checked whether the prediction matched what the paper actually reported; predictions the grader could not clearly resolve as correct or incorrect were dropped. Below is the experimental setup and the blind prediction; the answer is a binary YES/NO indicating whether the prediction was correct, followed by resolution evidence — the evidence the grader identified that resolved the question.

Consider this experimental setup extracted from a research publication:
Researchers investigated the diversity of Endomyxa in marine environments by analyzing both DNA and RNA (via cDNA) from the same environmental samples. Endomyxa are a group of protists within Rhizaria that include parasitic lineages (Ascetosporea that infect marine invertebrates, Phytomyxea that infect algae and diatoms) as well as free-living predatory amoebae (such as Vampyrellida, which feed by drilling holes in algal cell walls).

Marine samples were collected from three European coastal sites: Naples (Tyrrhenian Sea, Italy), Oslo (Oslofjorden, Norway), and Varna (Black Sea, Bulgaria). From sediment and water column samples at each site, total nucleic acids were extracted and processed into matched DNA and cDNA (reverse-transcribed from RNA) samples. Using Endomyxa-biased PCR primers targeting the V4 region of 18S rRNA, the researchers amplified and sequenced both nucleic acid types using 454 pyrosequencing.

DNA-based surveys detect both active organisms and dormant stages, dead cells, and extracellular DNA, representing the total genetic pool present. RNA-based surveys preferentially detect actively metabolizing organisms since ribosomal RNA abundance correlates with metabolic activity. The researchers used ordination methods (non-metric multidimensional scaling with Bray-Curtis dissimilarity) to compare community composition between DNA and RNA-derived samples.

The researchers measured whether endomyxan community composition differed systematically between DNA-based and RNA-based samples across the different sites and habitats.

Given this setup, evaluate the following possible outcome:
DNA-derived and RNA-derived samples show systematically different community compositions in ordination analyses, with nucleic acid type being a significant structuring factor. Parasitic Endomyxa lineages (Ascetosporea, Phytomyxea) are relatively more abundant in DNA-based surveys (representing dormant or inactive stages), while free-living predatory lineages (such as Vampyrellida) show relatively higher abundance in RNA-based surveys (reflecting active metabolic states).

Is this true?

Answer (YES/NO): NO